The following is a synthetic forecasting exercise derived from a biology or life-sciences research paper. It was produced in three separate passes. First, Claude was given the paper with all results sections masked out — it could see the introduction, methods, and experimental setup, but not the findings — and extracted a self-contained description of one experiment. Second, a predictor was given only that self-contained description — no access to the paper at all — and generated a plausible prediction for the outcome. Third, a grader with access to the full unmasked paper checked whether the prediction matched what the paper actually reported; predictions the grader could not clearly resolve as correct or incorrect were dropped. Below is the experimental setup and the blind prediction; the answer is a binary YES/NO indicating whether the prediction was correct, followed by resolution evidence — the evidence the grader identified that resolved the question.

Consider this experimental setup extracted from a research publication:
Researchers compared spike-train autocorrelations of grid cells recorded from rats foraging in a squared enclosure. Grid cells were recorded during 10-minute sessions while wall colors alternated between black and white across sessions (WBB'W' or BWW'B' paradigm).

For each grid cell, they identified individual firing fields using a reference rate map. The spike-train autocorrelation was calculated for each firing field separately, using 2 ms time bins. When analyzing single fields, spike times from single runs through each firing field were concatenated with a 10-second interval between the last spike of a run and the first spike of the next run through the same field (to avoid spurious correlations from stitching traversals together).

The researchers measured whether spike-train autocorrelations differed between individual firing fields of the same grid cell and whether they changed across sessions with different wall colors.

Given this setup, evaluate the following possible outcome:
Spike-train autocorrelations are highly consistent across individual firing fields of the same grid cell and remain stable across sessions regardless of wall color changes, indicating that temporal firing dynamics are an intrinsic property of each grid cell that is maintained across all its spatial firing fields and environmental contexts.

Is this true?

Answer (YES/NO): YES